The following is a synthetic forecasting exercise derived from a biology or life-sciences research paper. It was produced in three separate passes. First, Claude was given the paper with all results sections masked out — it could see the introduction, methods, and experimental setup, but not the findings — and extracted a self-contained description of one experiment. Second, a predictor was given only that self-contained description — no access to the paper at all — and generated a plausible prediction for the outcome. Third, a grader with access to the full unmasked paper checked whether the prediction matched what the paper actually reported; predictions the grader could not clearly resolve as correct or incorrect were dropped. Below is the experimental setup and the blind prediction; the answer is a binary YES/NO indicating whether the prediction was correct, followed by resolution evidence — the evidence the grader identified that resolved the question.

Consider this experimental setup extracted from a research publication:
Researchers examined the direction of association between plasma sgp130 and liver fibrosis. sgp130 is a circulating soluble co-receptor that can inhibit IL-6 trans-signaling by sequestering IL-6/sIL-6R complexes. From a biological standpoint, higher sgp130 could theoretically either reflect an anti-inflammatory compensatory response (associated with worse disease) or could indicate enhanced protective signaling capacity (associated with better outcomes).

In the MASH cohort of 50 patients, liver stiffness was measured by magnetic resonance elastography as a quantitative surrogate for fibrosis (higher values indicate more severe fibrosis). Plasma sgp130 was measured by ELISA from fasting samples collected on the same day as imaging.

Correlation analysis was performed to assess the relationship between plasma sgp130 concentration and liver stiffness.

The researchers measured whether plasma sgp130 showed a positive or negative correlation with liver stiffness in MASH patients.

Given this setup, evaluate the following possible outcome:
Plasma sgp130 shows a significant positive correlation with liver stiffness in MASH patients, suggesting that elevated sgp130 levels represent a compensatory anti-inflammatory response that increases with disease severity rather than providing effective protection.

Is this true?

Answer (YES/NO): YES